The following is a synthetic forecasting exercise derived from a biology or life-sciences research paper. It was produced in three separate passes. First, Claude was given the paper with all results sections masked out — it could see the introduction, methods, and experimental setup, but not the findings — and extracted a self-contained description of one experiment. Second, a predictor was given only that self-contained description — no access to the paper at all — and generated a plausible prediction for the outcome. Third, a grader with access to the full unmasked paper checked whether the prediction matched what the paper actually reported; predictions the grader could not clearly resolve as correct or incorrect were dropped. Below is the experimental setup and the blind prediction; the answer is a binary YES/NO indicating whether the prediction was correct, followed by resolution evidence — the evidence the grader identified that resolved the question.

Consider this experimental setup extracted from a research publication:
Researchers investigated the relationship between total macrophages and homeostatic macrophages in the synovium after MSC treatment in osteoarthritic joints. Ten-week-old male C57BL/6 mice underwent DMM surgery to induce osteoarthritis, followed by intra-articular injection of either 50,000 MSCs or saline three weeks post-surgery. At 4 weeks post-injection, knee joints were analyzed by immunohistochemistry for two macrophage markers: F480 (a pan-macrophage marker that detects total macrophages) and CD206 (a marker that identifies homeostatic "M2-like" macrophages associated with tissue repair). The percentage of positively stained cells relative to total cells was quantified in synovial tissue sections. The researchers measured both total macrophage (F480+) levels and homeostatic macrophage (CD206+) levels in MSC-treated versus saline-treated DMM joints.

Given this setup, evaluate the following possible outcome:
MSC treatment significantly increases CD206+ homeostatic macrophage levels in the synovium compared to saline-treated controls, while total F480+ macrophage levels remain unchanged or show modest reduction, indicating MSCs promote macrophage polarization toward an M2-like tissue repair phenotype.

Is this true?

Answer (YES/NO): NO